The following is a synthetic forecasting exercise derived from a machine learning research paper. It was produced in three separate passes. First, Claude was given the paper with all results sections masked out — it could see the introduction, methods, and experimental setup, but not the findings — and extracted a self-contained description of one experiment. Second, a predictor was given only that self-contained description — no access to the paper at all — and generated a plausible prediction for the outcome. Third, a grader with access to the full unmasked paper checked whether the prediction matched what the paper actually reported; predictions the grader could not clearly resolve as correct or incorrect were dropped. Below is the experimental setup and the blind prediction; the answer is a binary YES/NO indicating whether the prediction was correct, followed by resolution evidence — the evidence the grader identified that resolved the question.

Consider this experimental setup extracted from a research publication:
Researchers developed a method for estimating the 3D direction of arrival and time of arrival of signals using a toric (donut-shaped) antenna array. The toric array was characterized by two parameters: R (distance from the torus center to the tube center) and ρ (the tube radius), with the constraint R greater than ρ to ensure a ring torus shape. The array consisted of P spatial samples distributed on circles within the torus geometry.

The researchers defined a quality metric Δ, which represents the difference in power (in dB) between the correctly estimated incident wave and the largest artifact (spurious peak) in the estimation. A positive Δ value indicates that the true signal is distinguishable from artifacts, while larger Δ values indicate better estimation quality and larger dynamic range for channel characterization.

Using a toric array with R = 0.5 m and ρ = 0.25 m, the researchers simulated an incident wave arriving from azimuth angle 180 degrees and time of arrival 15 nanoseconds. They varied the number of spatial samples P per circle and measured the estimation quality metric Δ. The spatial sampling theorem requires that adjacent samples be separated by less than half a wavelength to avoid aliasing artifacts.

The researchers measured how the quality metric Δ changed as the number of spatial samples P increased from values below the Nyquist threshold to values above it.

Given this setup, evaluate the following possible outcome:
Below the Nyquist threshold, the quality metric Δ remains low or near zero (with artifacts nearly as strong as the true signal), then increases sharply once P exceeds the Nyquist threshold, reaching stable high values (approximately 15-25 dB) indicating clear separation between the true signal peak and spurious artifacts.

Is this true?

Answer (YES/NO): NO